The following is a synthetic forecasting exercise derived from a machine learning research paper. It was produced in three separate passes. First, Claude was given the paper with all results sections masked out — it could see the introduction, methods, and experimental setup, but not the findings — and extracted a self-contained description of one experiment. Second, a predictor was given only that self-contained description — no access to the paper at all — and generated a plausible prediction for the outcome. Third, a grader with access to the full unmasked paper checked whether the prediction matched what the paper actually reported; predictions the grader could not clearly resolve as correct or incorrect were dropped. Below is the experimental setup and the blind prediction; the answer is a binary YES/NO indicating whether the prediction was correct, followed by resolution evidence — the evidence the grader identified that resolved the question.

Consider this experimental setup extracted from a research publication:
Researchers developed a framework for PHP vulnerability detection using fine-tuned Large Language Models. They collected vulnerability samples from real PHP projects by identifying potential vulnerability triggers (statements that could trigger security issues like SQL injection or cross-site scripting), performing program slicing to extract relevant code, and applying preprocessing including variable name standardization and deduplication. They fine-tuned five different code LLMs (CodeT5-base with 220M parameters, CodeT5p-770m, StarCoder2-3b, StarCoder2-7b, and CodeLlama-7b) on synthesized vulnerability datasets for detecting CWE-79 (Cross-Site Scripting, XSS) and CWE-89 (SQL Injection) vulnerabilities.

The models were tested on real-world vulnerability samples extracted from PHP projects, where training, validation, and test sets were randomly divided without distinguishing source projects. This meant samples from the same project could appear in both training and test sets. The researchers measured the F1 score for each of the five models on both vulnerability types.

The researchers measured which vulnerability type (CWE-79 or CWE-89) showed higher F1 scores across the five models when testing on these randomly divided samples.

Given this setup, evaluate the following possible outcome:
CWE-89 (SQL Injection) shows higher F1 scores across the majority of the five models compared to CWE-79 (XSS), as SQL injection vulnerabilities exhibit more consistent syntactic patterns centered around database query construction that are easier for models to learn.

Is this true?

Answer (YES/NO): NO